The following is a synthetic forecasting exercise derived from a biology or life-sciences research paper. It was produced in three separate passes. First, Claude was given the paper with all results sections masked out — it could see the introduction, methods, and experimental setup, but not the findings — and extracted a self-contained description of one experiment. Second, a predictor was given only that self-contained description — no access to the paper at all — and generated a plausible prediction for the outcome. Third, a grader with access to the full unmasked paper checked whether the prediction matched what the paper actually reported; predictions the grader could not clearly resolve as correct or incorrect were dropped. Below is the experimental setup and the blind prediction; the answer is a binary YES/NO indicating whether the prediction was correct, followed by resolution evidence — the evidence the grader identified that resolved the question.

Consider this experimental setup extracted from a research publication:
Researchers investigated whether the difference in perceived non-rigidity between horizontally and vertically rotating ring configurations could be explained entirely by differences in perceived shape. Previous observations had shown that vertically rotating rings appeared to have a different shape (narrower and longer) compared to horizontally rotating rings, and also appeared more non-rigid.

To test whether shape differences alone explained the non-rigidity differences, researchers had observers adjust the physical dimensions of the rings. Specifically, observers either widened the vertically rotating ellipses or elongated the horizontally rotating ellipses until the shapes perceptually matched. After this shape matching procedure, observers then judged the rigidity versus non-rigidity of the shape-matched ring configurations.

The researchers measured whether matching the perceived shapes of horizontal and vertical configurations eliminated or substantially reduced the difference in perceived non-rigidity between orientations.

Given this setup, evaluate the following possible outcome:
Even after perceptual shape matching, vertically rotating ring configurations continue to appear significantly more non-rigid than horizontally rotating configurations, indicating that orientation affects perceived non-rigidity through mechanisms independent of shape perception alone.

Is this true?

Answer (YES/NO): YES